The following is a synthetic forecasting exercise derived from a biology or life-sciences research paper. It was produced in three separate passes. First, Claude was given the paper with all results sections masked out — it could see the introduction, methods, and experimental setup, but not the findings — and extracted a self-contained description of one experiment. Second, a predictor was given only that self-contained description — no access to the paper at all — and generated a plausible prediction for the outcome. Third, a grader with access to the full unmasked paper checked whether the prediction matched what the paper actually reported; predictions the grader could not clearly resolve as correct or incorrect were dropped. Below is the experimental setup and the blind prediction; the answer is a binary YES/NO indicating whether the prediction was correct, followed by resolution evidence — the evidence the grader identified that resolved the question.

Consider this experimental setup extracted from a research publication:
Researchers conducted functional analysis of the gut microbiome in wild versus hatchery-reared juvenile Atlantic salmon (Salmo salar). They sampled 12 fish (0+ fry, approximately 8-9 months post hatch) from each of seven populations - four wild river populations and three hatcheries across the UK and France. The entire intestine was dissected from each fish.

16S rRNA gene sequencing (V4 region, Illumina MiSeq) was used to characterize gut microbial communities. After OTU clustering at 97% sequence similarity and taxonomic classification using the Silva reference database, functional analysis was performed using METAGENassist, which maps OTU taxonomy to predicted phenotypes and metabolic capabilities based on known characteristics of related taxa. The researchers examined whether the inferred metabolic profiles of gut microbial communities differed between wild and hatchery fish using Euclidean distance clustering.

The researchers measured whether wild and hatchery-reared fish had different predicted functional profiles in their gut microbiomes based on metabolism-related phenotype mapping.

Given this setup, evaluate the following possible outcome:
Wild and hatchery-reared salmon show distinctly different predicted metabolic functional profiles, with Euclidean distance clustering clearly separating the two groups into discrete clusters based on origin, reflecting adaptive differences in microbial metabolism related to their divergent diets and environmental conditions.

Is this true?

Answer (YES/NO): NO